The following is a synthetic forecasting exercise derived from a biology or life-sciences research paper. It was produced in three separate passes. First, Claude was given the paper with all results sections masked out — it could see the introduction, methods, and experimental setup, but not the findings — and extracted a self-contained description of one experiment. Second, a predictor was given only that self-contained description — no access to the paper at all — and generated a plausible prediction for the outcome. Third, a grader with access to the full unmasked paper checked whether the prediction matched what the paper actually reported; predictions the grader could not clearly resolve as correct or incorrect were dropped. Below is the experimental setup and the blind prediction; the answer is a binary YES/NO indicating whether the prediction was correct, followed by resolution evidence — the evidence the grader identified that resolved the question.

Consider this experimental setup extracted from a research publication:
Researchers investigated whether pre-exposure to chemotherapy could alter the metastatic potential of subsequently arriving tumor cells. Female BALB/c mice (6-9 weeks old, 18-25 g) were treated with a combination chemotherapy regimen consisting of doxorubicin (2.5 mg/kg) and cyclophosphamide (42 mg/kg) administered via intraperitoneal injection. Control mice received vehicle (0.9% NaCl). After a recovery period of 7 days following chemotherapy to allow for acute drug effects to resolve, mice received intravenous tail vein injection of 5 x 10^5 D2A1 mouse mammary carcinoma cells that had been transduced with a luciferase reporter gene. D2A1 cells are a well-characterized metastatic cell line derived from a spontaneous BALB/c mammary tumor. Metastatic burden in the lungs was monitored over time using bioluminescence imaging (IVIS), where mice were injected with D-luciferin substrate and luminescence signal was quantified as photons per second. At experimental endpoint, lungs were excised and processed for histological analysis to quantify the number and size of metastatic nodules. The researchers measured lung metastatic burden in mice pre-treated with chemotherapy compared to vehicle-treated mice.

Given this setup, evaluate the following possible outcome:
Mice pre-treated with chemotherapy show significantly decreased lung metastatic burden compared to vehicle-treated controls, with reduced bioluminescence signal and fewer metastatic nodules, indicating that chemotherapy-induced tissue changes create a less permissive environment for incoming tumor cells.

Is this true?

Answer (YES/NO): NO